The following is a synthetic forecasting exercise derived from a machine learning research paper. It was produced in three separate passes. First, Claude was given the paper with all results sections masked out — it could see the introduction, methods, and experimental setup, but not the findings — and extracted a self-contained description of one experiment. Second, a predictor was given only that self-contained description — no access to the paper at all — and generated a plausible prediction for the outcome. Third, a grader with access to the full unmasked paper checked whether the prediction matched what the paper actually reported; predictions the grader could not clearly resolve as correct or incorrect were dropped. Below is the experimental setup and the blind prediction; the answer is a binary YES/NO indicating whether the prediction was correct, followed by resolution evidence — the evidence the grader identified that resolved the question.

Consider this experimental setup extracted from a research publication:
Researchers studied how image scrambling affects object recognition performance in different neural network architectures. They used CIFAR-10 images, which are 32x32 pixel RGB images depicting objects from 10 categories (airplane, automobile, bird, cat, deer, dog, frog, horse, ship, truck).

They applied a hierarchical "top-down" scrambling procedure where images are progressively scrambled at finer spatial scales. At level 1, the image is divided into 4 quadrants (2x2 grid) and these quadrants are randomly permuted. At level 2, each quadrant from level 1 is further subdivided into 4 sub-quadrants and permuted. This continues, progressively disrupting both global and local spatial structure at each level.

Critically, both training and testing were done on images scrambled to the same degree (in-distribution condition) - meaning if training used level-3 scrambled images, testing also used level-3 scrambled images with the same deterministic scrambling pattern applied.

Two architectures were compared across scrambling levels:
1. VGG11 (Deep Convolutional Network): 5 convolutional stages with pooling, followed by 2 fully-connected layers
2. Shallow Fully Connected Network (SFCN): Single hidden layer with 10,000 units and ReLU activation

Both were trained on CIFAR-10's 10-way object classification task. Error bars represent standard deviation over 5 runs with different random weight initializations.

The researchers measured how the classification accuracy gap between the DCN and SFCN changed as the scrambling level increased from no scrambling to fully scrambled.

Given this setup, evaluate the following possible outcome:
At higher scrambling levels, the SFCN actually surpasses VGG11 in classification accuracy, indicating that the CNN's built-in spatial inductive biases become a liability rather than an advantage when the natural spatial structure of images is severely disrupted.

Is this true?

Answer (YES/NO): NO